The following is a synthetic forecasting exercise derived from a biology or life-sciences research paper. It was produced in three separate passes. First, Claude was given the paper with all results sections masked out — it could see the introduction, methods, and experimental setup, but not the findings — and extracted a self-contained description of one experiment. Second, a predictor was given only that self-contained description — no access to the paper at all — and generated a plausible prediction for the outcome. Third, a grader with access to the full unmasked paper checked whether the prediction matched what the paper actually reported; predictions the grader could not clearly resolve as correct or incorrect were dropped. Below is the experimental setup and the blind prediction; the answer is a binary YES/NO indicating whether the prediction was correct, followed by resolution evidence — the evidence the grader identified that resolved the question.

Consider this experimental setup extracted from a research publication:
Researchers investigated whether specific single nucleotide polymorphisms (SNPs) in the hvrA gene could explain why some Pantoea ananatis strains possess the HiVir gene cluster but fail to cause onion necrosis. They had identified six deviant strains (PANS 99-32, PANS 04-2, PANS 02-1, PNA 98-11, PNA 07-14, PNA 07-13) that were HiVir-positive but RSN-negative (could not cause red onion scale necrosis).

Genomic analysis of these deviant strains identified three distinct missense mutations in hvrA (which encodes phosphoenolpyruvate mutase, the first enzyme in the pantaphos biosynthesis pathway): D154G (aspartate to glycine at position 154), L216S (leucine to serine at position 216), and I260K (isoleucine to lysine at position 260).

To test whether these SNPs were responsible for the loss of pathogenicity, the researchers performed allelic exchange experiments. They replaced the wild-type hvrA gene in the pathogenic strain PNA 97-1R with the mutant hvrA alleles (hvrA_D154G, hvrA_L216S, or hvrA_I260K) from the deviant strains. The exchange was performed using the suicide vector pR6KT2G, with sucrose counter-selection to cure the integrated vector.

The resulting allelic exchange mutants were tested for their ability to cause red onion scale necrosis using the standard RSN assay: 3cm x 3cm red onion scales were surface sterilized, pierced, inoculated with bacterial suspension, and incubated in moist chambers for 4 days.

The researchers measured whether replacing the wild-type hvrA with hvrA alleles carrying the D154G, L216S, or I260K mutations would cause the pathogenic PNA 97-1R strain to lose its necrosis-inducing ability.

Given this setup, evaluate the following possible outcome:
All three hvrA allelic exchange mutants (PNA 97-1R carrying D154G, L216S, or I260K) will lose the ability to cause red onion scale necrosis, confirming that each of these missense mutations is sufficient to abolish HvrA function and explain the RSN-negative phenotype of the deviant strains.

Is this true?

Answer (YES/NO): NO